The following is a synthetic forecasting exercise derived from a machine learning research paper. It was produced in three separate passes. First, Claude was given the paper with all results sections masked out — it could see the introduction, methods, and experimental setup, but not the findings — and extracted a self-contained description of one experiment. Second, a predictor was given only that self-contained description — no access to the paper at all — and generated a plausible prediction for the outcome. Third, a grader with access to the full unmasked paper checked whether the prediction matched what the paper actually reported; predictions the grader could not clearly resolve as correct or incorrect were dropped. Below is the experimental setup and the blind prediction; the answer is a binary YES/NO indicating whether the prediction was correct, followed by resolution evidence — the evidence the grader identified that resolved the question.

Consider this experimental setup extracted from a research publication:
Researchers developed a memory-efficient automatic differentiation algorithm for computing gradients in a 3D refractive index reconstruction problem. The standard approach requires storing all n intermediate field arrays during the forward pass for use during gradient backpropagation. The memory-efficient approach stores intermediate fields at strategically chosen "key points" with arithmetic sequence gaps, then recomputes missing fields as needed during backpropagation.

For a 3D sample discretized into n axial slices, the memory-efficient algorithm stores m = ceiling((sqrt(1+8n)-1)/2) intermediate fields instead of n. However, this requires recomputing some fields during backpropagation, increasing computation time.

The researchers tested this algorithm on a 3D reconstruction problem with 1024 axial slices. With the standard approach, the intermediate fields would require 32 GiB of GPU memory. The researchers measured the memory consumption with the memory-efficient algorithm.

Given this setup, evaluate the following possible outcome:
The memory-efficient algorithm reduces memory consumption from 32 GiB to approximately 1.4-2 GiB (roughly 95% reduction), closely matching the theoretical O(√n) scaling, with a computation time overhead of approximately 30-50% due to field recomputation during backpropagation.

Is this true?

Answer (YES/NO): YES